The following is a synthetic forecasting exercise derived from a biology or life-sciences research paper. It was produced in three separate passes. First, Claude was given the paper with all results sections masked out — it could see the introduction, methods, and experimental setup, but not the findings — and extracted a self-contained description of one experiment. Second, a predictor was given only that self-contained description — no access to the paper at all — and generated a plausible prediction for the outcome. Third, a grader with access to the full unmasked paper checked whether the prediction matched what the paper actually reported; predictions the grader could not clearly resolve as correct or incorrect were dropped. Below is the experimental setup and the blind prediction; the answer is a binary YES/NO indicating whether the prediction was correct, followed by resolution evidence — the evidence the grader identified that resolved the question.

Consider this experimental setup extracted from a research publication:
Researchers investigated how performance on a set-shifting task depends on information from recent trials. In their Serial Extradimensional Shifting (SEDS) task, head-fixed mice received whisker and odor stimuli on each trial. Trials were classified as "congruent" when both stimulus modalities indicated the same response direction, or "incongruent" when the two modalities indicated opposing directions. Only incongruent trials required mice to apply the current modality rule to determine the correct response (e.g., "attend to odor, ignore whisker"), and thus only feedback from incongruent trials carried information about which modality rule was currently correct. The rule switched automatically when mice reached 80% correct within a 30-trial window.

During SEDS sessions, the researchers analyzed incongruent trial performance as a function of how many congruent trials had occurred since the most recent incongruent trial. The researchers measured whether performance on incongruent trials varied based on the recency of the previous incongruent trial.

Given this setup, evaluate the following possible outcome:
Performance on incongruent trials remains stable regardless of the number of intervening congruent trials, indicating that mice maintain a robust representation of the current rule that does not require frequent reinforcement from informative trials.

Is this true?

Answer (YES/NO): NO